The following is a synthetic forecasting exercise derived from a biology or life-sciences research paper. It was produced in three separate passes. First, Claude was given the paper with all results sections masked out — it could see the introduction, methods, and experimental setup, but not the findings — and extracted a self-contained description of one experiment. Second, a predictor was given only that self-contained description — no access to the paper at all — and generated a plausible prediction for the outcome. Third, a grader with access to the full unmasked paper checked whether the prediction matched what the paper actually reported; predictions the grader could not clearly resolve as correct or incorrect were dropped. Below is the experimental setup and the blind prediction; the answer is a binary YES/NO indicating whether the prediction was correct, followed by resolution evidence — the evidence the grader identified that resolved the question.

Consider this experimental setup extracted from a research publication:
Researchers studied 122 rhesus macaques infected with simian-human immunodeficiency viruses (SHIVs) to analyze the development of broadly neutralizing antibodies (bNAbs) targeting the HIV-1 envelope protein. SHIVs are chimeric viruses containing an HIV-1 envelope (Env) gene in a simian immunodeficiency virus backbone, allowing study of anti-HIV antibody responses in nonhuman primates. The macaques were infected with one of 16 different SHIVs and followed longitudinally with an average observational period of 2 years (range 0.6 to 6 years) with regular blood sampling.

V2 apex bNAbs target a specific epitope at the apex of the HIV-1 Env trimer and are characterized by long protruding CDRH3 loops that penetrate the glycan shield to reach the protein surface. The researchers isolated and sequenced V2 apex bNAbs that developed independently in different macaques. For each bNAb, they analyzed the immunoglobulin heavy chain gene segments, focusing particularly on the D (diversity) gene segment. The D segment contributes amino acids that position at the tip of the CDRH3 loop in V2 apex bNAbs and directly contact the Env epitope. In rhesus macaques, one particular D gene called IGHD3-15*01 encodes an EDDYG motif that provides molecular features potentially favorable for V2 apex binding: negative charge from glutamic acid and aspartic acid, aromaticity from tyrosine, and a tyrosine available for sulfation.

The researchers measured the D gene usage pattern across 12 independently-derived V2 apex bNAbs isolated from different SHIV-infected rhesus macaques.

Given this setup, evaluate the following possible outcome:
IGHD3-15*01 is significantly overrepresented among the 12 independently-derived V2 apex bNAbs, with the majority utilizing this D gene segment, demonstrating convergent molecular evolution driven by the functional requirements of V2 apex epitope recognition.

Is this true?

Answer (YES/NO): YES